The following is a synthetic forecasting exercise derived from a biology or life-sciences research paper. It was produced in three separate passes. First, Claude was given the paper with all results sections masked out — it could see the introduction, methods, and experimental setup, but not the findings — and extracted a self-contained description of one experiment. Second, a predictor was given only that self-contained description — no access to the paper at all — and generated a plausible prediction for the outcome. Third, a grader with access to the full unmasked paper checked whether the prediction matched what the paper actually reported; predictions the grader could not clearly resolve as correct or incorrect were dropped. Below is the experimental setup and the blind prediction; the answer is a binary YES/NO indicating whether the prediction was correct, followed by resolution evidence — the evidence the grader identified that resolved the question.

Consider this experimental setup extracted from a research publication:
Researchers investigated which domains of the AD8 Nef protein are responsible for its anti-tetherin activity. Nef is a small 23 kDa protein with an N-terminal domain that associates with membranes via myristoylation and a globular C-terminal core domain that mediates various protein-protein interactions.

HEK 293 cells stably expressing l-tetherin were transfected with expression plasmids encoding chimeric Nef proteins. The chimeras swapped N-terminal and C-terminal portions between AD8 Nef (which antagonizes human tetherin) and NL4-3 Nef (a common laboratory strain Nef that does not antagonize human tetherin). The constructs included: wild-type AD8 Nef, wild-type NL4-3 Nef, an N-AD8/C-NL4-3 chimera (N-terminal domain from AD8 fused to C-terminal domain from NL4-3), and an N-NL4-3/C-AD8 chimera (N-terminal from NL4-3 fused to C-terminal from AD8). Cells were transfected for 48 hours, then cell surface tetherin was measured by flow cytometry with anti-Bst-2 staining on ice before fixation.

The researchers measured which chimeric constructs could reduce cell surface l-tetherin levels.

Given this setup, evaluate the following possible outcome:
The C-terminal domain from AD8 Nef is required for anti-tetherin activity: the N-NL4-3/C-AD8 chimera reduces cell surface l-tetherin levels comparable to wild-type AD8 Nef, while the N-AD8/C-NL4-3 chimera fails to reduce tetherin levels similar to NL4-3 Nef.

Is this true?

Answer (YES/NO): NO